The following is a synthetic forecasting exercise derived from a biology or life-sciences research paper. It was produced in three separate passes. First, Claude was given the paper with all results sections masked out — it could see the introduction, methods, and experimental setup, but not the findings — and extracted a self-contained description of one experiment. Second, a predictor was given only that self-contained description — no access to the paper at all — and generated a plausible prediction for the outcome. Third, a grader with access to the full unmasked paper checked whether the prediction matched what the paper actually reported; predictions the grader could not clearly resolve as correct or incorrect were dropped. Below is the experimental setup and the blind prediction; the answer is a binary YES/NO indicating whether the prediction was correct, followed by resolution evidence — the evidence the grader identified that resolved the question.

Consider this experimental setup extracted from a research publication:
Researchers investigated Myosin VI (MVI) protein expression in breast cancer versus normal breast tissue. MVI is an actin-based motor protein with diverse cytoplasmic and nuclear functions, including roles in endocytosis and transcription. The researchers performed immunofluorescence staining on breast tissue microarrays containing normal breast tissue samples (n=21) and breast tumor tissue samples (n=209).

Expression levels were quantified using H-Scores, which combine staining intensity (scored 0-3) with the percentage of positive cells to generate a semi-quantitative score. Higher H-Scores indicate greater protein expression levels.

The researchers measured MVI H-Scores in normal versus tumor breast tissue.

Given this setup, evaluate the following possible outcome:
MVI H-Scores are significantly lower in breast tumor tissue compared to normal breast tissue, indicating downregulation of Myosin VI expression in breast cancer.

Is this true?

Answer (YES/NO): NO